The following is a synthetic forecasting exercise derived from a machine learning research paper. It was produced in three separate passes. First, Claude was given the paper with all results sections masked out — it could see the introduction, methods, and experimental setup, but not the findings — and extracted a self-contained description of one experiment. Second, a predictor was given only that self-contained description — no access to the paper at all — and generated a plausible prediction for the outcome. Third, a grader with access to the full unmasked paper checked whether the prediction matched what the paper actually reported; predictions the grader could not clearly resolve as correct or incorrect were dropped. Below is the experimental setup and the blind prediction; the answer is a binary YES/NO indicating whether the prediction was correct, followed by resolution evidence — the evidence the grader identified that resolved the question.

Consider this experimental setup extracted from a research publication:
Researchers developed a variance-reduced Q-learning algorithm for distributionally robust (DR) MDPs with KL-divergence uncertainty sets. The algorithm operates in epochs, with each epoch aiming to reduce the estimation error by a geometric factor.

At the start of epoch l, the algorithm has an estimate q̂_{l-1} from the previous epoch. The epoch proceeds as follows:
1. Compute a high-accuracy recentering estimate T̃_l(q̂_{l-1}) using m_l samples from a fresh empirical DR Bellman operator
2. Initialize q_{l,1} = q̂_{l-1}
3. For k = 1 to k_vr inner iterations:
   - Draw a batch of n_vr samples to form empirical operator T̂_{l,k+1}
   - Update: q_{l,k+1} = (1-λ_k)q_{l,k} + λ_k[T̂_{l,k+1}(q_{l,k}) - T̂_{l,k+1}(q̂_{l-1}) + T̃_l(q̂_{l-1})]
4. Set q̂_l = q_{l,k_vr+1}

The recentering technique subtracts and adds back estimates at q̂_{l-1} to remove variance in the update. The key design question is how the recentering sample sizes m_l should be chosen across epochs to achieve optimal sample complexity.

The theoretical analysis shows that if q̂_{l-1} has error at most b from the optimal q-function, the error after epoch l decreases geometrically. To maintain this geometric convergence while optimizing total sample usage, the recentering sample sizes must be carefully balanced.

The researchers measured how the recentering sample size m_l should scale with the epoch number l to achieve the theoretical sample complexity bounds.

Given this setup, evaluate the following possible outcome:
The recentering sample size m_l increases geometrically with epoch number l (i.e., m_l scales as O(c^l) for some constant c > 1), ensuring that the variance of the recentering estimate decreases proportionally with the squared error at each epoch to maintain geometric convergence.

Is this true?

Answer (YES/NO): YES